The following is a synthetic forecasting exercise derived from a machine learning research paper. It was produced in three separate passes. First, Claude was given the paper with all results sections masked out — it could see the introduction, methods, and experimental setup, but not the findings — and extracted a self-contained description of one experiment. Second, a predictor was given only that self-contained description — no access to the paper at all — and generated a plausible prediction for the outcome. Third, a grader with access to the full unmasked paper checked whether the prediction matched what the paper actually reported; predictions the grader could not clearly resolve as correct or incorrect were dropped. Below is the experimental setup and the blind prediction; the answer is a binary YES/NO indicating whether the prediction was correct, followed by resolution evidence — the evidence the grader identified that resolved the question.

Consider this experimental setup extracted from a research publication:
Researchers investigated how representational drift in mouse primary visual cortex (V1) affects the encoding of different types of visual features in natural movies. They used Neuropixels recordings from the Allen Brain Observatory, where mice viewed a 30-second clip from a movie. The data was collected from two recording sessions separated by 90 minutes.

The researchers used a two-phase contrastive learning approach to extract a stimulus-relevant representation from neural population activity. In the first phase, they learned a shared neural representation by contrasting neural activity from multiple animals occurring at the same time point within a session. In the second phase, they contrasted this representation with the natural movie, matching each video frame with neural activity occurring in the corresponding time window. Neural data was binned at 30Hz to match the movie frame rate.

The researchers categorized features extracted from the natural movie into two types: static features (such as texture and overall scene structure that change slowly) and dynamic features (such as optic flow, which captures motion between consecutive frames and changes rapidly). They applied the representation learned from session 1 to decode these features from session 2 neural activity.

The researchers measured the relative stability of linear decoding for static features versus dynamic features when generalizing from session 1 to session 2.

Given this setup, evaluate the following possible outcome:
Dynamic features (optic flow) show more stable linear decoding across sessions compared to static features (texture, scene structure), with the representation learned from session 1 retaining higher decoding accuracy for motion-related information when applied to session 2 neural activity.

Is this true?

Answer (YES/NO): NO